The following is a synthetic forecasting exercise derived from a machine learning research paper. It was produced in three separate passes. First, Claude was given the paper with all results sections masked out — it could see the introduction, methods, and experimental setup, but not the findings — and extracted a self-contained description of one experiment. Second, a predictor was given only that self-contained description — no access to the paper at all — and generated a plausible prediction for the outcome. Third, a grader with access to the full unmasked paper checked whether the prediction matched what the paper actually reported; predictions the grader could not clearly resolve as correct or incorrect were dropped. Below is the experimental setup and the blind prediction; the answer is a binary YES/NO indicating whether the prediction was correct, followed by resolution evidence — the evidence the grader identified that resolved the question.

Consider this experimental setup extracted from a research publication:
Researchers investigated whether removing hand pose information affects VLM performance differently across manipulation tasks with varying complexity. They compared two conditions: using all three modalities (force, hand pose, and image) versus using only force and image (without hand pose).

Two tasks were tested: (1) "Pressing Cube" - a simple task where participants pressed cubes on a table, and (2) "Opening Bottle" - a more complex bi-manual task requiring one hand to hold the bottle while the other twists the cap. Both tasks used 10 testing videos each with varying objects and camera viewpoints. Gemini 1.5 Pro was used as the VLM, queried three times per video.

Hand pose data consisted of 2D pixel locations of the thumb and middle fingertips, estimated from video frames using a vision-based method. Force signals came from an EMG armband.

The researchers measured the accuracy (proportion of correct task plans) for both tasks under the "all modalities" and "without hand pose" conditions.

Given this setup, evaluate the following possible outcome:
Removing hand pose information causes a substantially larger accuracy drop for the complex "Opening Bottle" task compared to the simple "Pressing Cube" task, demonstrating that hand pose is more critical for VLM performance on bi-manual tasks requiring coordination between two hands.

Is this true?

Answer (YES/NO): YES